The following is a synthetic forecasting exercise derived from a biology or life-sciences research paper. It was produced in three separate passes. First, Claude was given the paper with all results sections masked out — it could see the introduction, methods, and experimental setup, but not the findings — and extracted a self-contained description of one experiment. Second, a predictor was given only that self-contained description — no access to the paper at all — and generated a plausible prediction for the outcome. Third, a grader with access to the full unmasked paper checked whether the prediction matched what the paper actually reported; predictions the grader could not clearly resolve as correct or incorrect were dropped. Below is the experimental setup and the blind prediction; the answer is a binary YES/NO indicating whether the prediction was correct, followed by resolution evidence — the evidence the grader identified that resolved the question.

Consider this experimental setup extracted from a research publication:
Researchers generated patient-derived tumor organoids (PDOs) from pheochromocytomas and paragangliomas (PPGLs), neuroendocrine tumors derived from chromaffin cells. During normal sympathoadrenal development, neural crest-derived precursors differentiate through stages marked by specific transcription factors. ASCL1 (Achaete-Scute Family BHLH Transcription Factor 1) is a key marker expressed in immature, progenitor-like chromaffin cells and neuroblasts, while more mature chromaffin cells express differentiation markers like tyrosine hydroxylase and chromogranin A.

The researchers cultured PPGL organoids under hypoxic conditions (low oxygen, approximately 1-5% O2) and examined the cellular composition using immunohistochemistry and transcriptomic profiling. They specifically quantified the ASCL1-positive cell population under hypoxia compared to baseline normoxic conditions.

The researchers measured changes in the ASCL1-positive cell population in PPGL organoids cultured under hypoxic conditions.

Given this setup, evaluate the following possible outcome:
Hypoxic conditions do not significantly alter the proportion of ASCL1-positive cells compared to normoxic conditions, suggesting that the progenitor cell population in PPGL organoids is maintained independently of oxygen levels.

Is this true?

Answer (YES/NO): NO